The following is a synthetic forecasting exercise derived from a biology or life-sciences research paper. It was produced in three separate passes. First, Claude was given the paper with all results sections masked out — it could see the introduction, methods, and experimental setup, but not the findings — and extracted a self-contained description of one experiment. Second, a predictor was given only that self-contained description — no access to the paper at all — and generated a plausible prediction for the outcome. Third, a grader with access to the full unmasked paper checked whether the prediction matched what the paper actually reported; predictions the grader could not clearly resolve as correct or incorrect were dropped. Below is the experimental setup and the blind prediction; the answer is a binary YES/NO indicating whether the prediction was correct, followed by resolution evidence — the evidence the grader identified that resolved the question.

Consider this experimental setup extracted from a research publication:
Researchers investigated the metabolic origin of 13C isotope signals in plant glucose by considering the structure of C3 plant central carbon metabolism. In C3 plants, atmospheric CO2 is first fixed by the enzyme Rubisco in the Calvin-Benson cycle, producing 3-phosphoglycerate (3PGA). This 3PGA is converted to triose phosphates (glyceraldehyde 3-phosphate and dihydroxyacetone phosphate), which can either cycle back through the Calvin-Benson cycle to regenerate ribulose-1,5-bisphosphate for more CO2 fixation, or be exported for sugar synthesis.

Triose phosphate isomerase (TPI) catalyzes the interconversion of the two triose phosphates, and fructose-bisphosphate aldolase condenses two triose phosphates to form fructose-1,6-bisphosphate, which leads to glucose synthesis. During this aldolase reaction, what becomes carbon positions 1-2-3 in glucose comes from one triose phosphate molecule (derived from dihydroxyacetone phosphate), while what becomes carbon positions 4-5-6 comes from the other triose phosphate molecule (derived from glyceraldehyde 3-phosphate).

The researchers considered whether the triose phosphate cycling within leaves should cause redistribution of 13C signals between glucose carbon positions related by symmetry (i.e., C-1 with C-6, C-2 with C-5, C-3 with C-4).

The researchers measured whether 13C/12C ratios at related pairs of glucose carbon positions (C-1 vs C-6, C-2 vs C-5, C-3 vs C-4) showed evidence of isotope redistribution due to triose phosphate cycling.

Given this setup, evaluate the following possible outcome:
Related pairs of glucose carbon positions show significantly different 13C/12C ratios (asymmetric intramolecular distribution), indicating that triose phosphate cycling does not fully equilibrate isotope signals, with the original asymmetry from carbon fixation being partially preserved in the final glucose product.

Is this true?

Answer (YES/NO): YES